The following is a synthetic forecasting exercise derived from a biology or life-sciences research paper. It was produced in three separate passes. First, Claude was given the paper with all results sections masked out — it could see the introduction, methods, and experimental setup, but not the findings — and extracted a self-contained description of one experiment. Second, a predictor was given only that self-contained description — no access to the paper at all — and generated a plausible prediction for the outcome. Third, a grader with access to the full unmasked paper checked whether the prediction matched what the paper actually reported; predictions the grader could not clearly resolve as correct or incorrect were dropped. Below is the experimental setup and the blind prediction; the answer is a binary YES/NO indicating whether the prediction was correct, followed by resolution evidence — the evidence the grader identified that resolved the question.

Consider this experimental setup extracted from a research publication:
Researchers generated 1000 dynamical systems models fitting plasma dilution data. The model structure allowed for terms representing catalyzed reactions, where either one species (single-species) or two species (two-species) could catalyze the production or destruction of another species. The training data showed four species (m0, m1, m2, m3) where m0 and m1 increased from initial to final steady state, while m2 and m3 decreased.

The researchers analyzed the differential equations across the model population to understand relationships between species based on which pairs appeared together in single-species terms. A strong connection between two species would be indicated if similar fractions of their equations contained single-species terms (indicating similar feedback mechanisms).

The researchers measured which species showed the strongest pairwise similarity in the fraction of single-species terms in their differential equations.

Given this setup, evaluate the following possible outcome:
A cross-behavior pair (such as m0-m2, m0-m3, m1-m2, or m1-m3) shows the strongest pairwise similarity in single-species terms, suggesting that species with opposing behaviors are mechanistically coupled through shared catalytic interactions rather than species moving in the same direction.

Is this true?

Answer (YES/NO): YES